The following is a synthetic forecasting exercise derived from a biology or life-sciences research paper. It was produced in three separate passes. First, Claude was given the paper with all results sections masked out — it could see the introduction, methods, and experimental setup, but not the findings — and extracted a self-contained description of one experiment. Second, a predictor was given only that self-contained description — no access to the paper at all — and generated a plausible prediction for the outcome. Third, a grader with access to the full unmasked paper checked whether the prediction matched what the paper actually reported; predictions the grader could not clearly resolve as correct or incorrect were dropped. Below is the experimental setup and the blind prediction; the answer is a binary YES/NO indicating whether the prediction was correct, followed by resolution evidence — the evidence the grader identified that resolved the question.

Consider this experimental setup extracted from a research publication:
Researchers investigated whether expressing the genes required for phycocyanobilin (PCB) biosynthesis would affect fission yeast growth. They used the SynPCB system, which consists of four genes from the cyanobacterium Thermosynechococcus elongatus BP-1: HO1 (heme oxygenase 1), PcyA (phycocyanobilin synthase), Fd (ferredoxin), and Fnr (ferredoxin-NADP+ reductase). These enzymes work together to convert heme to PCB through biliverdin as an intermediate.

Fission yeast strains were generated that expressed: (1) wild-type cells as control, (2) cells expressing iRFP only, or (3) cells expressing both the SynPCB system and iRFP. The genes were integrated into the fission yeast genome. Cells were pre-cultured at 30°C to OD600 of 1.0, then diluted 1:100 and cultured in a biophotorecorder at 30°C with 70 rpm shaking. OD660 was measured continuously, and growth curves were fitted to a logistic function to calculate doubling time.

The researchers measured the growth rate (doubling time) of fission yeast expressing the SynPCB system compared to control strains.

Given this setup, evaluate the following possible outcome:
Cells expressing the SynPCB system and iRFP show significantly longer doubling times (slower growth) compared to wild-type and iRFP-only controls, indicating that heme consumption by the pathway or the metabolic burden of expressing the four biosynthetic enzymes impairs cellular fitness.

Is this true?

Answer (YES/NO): NO